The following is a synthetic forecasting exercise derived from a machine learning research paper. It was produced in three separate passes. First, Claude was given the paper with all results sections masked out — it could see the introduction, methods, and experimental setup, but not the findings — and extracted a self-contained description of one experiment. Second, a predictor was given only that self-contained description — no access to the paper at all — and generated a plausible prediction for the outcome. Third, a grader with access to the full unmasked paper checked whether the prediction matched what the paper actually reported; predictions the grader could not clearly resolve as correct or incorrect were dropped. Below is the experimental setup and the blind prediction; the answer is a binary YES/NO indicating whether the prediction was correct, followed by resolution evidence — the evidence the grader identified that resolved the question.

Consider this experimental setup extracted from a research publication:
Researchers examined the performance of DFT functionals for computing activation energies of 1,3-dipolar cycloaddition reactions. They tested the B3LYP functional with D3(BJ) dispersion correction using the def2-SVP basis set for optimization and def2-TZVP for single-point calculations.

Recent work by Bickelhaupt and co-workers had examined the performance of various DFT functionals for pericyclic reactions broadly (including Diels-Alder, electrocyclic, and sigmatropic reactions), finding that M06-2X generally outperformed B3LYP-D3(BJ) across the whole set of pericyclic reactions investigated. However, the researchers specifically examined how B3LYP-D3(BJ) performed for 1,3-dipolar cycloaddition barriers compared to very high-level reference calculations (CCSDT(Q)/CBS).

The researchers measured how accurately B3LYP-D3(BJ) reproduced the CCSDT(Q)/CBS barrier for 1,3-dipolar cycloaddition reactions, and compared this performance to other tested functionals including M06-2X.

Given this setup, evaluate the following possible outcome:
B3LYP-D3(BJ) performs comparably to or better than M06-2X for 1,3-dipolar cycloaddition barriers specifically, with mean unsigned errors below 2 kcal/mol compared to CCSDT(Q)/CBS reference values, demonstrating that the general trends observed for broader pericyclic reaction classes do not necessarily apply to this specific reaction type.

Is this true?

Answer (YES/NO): YES